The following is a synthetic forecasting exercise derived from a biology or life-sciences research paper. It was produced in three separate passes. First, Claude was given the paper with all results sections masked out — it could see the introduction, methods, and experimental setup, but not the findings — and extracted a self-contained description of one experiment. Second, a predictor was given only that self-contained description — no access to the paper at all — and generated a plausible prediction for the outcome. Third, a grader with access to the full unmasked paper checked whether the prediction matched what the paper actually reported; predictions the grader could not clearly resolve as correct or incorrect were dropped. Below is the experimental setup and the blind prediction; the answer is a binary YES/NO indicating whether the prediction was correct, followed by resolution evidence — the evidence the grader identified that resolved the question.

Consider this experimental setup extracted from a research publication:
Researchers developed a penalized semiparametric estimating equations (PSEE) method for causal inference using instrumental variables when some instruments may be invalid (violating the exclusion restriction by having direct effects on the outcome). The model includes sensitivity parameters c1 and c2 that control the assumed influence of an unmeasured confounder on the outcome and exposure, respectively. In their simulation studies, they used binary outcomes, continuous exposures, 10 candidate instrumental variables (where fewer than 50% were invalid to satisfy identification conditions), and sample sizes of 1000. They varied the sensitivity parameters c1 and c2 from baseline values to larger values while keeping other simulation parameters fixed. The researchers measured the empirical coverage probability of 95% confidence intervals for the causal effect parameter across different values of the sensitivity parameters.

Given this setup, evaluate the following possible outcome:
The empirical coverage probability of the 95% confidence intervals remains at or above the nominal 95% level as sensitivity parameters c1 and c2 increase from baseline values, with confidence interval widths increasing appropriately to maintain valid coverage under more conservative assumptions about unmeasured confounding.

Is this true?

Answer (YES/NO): NO